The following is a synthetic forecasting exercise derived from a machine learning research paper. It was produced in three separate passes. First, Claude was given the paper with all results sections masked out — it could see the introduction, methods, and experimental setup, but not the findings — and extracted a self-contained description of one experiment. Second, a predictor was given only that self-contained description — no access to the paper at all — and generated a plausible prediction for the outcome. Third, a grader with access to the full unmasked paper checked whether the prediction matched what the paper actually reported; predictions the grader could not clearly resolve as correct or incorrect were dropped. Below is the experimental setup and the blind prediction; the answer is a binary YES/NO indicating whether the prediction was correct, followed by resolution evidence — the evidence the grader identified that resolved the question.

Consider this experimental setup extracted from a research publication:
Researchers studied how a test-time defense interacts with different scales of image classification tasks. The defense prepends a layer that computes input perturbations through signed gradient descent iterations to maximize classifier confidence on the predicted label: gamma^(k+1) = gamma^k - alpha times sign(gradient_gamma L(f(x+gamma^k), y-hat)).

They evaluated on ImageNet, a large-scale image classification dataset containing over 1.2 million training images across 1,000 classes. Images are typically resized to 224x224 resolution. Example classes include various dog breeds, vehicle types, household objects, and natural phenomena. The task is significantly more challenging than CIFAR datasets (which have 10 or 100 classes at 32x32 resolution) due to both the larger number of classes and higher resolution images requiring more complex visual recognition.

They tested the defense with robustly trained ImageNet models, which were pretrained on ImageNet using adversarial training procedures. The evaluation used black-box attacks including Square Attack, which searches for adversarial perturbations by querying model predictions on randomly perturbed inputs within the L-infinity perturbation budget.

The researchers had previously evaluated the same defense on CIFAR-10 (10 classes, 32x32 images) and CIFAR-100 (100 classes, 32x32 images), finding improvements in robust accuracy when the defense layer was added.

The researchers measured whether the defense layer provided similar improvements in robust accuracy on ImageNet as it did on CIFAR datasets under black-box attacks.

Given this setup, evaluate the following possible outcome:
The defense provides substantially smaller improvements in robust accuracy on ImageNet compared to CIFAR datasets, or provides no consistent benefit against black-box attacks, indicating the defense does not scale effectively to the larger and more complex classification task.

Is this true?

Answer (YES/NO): NO